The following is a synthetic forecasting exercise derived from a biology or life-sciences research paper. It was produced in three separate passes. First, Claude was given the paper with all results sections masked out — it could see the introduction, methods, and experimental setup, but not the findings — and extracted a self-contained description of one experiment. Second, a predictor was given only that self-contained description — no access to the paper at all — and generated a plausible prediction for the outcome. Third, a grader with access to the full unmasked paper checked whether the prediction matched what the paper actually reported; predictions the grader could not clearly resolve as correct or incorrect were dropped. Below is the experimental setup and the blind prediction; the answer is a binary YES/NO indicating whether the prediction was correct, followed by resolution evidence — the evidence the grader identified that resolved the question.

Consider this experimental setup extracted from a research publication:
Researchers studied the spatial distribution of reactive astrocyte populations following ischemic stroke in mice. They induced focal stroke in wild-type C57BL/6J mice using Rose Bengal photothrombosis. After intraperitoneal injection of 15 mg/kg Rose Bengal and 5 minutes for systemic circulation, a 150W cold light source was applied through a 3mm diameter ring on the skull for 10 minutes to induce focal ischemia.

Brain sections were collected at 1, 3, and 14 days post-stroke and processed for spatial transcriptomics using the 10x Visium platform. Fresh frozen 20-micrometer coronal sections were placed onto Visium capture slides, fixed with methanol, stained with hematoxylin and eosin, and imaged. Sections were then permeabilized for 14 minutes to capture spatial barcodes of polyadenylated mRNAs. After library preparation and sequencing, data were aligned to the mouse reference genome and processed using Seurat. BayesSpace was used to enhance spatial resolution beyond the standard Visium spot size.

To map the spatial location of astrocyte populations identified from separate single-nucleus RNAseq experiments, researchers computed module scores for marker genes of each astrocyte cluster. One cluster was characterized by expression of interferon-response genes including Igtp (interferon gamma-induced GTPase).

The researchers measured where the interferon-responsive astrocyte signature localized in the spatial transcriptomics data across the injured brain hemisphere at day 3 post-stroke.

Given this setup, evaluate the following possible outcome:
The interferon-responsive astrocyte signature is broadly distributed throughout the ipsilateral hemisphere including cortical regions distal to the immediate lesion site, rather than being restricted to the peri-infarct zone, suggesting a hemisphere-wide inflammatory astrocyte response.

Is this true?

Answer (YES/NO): NO